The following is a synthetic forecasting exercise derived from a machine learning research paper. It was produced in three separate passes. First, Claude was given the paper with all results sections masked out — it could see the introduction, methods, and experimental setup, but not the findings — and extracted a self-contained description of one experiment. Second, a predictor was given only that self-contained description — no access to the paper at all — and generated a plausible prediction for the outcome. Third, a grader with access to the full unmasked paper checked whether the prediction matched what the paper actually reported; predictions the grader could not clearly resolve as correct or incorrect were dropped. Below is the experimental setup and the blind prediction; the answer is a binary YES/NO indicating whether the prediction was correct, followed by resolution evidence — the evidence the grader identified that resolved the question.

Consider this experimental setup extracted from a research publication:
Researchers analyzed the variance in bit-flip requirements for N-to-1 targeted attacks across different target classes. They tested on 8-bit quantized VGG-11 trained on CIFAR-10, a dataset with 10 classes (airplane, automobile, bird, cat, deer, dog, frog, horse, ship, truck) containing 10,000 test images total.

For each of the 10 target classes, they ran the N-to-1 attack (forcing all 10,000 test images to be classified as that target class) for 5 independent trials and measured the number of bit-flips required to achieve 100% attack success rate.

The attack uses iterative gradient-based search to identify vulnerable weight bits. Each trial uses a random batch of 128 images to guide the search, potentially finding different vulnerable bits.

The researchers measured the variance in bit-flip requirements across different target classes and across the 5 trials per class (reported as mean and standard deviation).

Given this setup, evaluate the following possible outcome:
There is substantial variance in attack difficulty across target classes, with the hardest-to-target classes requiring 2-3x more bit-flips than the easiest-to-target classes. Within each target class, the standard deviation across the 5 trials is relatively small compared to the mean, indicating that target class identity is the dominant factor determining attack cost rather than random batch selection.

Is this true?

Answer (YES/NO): NO